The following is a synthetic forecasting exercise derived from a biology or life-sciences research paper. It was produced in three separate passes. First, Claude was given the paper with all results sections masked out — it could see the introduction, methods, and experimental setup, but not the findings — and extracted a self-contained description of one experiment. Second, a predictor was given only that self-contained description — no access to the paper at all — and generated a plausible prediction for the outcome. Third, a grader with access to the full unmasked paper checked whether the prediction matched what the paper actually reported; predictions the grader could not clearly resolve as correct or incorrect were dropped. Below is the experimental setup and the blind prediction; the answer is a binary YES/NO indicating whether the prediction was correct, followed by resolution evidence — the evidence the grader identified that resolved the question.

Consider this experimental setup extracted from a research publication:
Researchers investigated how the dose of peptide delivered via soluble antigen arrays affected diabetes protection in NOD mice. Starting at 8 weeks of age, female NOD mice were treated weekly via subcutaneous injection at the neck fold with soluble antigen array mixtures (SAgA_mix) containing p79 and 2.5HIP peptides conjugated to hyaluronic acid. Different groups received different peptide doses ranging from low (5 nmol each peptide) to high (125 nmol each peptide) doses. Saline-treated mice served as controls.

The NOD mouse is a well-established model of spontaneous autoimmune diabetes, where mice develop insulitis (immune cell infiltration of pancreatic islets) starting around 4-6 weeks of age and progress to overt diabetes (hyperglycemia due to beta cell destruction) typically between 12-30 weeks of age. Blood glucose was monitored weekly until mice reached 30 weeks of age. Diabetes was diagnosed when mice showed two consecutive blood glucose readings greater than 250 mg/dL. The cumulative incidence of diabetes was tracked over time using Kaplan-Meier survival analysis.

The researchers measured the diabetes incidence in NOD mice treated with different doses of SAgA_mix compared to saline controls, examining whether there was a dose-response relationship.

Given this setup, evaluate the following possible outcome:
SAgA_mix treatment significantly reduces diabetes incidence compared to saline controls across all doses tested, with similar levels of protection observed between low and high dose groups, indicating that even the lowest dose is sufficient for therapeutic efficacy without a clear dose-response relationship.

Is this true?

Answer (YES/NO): NO